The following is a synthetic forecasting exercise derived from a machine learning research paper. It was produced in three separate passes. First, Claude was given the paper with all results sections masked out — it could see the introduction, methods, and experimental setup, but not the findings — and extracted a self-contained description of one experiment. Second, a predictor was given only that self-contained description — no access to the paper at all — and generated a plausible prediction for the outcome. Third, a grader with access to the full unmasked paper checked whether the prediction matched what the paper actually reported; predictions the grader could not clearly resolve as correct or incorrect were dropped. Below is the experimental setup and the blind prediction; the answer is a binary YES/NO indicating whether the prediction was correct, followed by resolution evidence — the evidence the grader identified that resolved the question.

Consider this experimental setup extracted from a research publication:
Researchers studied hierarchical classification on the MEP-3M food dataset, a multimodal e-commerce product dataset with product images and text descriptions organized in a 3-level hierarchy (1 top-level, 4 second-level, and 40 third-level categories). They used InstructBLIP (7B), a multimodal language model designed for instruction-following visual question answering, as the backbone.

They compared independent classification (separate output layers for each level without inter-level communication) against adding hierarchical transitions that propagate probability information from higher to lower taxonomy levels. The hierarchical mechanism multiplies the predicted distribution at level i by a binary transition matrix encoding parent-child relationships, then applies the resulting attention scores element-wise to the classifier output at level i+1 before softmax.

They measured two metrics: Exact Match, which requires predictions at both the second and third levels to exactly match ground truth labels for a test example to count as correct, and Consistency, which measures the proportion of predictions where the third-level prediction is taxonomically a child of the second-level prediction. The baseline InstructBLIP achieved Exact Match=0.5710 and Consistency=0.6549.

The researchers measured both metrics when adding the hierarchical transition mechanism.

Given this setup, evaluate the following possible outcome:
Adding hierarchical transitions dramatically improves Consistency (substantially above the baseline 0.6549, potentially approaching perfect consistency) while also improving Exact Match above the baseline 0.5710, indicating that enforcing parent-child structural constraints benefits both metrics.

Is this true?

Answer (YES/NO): NO